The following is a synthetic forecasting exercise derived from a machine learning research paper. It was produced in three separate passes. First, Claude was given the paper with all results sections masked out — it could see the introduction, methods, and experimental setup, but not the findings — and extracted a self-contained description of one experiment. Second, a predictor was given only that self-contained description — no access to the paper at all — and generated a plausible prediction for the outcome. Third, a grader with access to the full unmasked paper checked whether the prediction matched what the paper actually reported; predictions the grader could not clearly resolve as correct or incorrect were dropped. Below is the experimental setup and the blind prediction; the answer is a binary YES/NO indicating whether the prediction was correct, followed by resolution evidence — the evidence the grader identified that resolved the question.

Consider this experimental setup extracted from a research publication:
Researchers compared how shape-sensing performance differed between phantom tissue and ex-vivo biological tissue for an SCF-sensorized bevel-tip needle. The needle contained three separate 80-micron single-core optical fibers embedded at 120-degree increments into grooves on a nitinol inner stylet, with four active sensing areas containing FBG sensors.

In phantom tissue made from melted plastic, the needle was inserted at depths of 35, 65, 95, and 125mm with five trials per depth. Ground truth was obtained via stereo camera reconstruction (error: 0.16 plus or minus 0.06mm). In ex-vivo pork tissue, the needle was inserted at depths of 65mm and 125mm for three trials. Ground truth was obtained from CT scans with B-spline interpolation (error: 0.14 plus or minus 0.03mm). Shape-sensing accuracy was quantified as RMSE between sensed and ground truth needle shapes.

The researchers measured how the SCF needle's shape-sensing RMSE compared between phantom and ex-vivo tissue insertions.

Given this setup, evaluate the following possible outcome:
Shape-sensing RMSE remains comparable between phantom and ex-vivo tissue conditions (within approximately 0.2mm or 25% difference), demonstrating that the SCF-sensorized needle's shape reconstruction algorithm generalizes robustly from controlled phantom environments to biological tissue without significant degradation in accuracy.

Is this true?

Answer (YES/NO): NO